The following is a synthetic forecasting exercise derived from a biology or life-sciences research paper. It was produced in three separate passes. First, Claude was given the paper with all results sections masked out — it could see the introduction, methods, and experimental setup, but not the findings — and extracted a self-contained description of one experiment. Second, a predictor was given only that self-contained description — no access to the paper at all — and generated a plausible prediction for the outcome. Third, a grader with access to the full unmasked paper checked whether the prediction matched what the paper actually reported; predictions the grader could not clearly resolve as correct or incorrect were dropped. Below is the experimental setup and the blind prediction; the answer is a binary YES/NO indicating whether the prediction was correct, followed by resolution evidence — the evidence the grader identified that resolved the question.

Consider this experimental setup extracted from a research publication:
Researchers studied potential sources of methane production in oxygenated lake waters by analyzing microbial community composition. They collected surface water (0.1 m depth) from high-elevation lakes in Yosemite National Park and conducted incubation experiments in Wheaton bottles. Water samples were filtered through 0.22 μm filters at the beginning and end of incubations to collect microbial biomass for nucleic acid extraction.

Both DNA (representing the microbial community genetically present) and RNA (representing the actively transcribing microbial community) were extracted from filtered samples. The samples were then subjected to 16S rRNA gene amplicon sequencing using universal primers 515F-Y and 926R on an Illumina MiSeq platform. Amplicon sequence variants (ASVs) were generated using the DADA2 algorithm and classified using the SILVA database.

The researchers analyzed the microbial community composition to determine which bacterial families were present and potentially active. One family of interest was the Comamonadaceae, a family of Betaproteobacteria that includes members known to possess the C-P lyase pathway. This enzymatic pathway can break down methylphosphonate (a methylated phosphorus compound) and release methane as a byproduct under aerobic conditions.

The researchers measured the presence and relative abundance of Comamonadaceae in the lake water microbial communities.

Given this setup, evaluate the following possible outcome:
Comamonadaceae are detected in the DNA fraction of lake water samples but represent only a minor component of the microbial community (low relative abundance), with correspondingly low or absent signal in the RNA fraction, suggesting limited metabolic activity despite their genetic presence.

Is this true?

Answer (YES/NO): NO